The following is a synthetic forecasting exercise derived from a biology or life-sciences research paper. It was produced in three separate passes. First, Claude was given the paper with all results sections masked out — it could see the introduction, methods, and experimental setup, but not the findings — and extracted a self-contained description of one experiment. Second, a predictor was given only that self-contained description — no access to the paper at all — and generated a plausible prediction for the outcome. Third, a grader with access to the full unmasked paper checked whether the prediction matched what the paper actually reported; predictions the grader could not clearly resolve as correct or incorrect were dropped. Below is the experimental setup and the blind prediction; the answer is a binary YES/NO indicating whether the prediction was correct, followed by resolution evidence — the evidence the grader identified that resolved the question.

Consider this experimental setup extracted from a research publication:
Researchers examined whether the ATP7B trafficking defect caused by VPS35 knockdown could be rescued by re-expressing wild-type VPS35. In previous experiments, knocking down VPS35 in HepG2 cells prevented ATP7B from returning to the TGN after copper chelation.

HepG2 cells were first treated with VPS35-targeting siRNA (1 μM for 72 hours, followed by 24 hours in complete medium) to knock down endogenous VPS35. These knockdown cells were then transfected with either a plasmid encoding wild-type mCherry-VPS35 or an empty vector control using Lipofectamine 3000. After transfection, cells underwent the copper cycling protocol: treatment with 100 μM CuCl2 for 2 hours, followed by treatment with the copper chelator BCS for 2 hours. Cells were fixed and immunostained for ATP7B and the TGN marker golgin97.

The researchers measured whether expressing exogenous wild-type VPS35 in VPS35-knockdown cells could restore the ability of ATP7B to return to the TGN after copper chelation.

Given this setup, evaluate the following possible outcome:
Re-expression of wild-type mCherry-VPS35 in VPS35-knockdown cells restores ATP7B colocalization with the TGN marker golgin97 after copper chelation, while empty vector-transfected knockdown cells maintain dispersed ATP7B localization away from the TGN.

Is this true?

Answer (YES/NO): YES